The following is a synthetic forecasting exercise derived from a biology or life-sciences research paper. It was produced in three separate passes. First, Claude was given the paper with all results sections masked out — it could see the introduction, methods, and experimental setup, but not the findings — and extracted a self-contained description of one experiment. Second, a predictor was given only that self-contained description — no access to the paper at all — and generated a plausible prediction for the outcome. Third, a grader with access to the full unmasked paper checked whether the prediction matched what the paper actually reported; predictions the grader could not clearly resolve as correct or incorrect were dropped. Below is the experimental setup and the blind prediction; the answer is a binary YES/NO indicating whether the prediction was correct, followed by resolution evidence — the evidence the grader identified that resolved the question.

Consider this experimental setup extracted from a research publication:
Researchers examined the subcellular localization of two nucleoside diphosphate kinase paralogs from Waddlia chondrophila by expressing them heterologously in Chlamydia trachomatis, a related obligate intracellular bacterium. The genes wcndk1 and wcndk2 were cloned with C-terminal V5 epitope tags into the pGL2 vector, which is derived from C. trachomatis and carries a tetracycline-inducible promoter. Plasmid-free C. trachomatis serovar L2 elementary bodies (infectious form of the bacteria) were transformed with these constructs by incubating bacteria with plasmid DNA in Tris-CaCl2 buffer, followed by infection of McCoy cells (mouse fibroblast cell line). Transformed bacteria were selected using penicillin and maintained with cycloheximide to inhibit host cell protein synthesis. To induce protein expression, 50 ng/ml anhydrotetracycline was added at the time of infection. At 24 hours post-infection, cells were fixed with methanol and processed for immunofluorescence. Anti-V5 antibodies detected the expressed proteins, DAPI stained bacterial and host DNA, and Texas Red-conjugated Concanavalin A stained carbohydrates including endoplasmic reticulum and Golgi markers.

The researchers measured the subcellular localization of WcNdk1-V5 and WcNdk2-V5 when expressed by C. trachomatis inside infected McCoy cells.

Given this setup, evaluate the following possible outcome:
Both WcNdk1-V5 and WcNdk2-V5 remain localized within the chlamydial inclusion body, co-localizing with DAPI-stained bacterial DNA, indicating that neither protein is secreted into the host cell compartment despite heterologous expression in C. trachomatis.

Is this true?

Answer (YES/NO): NO